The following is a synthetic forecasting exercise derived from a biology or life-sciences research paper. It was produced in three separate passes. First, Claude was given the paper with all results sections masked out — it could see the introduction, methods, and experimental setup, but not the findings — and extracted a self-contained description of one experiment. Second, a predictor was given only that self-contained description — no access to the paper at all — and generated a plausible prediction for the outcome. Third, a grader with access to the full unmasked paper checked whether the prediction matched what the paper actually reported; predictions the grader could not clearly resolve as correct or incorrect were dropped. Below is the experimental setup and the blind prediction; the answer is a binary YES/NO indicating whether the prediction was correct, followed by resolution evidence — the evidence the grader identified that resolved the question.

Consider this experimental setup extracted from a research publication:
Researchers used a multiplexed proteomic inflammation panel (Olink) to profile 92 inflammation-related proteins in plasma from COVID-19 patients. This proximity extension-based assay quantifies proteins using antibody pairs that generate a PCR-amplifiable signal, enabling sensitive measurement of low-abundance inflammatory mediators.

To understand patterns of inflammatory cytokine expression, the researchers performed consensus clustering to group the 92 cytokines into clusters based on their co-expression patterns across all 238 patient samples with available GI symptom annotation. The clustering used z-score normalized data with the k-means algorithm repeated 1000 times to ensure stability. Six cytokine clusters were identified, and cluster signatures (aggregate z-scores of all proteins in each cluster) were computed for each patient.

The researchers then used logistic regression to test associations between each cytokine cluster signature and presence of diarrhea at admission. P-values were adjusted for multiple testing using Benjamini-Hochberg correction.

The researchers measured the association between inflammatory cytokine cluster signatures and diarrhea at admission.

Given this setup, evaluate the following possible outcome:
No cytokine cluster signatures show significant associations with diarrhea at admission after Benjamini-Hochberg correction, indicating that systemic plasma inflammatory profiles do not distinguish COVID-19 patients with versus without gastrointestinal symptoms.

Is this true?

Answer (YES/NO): NO